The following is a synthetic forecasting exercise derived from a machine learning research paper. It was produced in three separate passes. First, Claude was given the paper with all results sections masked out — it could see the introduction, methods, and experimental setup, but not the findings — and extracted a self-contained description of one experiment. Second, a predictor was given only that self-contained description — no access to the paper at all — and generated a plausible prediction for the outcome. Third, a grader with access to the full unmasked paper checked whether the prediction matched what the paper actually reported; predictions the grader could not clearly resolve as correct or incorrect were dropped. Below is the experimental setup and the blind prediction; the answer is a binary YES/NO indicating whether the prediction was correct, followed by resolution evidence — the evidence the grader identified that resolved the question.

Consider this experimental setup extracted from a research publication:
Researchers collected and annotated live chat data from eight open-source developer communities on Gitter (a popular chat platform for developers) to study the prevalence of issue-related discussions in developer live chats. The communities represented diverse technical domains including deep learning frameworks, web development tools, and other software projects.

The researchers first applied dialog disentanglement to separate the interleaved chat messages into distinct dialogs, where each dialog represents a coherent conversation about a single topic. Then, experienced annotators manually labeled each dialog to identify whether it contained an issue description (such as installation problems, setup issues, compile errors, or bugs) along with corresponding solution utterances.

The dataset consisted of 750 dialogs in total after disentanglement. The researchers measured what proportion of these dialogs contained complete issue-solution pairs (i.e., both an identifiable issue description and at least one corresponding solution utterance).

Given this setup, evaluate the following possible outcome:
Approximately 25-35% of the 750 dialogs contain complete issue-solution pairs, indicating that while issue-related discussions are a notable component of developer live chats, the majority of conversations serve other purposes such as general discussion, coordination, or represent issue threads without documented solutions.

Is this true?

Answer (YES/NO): NO